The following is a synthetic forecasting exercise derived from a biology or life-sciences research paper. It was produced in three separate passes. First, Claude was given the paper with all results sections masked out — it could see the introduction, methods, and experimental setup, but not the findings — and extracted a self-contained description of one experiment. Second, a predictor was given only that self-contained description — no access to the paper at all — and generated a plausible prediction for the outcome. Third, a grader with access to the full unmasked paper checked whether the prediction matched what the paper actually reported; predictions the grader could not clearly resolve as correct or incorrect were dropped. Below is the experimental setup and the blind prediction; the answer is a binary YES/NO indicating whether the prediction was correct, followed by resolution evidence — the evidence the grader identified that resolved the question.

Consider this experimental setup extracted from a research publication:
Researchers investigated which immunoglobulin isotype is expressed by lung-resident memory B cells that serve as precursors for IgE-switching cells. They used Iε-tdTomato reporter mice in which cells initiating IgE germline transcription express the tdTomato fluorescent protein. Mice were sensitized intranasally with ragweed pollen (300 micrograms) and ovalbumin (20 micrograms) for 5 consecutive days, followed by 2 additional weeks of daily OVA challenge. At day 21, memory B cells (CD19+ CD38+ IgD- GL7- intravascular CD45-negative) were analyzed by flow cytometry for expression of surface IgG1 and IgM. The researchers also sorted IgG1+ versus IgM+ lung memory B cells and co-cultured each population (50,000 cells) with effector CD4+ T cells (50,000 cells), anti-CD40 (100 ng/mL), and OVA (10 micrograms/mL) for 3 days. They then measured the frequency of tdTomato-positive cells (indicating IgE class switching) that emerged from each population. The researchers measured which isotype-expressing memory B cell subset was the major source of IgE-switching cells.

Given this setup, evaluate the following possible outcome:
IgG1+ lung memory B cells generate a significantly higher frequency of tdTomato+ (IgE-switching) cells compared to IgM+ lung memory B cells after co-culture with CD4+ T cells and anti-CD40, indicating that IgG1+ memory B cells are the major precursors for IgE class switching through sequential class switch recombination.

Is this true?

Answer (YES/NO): YES